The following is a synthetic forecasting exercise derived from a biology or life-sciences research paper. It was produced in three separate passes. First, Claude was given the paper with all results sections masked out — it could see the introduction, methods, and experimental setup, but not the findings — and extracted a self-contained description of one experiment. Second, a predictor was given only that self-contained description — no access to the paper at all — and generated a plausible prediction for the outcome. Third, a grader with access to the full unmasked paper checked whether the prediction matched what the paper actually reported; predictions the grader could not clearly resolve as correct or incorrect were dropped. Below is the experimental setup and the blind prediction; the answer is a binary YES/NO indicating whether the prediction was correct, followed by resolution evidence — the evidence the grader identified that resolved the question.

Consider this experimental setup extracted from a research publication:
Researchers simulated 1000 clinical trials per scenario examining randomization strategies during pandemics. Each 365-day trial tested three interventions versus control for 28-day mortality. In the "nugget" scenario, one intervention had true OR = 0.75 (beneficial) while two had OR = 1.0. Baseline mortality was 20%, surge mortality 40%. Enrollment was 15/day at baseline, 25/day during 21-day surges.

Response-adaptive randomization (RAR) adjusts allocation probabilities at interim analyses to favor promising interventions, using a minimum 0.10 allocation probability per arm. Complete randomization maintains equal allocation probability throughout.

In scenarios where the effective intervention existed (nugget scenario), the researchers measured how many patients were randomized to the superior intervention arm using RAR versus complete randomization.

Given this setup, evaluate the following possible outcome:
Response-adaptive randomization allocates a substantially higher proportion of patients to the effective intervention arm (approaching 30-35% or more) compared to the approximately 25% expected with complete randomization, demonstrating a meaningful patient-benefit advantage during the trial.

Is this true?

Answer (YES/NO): YES